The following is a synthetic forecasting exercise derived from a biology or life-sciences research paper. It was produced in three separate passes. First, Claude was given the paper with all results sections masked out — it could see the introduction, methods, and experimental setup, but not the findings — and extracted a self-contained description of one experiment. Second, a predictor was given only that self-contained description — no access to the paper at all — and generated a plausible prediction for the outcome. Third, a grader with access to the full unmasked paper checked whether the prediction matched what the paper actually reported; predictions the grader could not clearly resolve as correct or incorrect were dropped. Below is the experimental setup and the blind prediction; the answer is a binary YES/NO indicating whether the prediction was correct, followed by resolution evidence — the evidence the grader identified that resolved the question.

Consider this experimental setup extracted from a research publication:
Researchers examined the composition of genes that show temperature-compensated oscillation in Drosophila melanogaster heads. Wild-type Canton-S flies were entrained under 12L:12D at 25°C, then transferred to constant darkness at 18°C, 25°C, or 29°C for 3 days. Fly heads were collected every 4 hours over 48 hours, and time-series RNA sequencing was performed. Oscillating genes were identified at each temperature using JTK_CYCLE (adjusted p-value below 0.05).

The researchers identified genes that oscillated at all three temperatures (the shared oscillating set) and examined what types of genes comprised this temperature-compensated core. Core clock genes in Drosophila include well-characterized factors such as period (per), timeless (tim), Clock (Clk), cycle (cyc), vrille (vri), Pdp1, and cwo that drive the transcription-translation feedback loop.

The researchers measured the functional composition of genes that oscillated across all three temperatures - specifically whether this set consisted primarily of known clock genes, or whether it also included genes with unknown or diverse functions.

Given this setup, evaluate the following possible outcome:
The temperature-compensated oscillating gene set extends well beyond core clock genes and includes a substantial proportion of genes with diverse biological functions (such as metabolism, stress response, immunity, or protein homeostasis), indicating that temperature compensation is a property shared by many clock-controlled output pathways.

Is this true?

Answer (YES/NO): NO